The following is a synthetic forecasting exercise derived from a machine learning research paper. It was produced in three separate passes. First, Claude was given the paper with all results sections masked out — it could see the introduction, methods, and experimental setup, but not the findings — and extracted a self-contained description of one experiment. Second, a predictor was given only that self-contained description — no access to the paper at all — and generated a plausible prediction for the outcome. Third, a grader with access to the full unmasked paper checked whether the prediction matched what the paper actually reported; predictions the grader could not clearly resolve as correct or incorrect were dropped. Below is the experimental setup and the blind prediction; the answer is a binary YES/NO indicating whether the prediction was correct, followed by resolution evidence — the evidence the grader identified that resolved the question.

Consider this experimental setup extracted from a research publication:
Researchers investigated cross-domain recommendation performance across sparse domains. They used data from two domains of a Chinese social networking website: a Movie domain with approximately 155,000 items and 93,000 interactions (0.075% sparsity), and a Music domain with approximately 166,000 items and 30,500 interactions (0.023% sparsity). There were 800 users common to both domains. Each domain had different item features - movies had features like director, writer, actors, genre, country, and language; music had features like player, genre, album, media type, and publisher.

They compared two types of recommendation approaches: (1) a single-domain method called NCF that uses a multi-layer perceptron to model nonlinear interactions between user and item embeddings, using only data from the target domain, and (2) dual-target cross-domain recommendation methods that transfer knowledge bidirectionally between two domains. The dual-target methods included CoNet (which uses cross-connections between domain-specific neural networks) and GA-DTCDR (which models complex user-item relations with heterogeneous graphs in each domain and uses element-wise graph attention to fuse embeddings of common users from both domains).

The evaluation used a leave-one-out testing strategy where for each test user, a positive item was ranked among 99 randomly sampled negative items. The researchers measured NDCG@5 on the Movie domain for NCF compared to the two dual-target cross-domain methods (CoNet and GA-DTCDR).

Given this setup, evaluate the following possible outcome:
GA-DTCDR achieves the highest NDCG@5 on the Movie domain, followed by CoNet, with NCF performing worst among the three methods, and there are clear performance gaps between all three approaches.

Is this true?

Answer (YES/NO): NO